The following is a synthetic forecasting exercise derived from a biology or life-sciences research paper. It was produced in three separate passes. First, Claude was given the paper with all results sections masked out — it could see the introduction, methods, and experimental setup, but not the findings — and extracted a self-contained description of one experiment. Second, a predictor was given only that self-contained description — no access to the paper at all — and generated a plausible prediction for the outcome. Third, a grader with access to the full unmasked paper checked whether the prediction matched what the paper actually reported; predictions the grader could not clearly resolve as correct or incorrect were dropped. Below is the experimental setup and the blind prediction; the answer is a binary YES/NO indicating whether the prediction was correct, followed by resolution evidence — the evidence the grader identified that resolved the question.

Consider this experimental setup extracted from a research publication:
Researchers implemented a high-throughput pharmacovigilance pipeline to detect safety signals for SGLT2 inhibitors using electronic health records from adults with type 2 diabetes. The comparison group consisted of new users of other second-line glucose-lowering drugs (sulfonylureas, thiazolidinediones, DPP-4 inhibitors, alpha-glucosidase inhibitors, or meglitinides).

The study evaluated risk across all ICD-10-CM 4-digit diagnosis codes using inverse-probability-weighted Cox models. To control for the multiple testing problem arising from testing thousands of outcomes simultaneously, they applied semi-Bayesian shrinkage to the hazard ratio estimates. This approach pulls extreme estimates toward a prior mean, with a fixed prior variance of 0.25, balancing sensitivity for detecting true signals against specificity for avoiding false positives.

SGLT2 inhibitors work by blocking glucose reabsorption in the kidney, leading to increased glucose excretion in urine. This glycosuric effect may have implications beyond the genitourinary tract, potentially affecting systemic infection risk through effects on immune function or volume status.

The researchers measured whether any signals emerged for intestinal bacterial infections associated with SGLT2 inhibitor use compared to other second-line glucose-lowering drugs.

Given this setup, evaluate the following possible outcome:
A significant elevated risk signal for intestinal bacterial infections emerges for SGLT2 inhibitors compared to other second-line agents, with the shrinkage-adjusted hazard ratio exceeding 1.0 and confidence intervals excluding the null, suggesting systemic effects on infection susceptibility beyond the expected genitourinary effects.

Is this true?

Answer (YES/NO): YES